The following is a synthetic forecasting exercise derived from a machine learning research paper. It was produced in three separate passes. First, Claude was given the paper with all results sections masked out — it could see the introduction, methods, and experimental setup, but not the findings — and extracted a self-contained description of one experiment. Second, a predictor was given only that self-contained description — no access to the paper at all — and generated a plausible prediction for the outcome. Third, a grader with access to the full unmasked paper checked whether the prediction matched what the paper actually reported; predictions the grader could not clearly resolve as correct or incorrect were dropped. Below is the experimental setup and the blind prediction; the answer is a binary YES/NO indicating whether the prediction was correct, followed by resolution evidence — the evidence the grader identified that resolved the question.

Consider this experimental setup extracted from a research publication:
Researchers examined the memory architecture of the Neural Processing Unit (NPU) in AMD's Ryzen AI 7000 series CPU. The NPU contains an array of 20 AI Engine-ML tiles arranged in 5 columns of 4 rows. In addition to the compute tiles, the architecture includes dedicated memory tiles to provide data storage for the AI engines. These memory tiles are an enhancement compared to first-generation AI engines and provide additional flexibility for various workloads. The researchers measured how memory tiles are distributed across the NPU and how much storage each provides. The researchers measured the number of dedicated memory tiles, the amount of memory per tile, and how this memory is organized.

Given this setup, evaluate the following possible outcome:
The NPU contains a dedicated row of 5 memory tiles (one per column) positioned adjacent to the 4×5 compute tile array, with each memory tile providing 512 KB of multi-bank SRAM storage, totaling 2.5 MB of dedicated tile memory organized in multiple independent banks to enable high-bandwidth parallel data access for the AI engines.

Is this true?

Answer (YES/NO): NO